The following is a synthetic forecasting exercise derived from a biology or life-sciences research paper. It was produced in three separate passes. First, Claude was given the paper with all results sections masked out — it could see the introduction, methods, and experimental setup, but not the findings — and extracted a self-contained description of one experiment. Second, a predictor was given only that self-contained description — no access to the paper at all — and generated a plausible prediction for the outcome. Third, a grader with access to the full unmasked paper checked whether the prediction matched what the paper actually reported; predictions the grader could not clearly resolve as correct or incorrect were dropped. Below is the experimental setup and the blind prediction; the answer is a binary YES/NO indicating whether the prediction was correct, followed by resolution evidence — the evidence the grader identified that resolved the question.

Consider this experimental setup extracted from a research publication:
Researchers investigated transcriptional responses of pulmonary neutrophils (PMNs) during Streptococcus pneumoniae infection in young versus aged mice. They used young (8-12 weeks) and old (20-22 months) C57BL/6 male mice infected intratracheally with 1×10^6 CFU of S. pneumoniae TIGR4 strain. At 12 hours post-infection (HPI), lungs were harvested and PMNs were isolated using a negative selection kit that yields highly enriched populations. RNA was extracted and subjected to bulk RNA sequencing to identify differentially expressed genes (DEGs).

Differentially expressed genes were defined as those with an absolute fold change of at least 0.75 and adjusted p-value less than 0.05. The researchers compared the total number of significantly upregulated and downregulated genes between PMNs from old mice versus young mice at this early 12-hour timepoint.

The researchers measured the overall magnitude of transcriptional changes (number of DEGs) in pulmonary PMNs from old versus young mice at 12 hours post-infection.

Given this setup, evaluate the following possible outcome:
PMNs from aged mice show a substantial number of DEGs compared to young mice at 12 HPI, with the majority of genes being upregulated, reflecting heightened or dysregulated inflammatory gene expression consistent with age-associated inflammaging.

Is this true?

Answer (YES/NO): NO